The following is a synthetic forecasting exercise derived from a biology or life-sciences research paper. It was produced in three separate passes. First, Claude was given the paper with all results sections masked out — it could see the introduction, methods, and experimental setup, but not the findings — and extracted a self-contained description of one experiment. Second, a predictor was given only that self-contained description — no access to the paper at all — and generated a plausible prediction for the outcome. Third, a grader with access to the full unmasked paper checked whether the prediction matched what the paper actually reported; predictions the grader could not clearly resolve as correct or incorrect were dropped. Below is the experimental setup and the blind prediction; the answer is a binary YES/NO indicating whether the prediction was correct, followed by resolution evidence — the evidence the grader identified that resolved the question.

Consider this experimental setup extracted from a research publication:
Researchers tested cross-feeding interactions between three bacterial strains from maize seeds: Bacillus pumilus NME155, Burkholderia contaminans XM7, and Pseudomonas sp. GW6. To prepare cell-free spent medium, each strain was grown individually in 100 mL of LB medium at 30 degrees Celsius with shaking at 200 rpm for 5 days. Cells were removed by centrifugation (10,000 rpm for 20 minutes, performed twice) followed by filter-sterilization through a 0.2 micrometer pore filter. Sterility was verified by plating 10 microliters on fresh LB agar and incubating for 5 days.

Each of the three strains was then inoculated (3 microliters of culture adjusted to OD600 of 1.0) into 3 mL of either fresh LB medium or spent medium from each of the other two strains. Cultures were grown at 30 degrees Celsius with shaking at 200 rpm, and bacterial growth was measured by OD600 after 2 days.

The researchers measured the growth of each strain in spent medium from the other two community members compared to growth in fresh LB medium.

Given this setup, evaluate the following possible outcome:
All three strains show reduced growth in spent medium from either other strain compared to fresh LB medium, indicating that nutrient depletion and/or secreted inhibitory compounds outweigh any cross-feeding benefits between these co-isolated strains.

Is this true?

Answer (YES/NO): NO